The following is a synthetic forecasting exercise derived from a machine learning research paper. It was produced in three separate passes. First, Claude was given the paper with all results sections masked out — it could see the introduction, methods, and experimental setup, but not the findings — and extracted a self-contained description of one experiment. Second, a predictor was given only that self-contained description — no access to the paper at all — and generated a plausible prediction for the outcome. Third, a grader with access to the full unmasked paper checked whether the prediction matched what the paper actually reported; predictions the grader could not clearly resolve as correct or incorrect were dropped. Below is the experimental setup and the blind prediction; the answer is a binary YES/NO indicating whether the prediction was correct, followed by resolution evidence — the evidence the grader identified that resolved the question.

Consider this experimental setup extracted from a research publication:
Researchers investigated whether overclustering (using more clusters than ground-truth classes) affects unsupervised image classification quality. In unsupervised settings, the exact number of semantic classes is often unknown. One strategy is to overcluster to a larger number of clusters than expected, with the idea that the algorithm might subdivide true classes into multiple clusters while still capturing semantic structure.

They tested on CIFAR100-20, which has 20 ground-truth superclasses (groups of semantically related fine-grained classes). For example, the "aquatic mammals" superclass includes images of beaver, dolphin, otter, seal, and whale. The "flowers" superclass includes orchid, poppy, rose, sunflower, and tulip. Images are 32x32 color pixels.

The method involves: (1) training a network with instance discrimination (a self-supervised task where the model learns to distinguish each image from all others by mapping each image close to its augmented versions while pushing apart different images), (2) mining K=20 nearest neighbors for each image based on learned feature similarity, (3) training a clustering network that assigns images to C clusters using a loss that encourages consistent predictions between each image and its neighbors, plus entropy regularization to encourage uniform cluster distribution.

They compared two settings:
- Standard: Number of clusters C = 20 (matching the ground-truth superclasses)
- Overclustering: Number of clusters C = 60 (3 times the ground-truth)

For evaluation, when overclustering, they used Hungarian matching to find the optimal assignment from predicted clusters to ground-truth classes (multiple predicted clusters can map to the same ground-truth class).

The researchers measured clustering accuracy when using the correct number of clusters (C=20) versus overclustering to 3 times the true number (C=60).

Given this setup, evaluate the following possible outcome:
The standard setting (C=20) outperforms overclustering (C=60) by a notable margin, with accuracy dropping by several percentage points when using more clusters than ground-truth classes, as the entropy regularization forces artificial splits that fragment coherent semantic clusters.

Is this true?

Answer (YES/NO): NO